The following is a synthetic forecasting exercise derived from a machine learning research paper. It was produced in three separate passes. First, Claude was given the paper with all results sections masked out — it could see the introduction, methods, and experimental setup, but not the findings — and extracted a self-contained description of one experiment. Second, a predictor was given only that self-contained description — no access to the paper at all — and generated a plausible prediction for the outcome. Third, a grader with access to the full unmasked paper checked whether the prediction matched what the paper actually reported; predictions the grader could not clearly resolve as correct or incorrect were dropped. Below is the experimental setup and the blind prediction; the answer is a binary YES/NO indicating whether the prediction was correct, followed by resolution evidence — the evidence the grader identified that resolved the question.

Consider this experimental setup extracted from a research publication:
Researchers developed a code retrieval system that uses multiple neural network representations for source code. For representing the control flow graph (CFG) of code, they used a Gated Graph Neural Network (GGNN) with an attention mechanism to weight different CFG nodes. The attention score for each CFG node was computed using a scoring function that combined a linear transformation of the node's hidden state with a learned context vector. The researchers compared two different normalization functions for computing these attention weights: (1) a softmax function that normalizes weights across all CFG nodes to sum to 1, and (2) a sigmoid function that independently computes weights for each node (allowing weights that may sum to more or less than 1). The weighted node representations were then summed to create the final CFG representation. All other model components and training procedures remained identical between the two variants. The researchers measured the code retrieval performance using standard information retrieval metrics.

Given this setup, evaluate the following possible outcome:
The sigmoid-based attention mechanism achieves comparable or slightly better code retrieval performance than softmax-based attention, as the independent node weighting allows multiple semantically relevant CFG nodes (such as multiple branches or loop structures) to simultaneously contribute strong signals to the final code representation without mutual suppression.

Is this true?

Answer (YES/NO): YES